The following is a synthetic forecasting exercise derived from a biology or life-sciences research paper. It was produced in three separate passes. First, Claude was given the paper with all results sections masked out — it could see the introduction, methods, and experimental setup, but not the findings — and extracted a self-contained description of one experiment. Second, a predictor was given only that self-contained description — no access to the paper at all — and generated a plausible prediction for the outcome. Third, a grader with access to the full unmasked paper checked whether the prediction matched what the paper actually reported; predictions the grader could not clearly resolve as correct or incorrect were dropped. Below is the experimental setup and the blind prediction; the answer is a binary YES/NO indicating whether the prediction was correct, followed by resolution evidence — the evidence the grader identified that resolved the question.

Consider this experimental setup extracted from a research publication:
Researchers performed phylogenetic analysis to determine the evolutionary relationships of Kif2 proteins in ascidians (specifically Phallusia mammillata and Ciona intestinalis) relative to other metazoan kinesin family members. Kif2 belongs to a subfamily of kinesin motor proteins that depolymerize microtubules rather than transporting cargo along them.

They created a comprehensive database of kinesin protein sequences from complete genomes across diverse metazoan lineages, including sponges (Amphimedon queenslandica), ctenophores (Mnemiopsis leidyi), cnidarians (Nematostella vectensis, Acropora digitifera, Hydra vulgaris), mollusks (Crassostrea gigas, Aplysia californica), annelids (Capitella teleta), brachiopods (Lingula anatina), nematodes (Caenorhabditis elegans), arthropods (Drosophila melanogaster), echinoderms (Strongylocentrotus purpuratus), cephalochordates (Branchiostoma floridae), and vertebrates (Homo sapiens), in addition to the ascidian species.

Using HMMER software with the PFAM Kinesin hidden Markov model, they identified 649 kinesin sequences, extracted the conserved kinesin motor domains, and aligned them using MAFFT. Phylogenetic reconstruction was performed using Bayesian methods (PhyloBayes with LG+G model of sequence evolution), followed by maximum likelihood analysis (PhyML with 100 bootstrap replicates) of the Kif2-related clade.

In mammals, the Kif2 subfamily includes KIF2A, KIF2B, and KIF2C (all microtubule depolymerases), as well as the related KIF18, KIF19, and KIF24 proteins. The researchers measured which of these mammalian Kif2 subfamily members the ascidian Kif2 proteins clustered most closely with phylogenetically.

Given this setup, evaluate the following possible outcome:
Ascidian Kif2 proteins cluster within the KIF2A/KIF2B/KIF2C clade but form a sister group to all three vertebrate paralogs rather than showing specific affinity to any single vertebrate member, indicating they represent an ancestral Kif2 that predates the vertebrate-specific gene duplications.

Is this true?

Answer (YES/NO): YES